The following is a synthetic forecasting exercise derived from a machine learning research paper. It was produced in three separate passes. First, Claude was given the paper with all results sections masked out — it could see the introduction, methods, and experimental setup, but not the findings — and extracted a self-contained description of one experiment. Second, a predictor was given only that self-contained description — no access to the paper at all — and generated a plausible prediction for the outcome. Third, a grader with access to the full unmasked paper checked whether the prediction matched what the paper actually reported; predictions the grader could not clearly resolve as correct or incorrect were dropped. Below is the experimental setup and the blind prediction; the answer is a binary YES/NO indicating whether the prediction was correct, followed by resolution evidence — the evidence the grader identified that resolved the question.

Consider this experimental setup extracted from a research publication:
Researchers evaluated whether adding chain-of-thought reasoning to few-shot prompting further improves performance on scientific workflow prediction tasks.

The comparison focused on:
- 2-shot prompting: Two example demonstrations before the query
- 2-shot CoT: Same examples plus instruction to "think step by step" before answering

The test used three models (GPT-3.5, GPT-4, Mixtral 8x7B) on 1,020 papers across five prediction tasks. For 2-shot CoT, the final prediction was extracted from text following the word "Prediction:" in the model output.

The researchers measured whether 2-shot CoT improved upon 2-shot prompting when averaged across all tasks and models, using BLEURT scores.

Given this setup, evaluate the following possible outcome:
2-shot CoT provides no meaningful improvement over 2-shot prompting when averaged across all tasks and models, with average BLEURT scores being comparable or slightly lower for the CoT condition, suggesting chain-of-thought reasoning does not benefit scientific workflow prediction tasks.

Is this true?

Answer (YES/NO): YES